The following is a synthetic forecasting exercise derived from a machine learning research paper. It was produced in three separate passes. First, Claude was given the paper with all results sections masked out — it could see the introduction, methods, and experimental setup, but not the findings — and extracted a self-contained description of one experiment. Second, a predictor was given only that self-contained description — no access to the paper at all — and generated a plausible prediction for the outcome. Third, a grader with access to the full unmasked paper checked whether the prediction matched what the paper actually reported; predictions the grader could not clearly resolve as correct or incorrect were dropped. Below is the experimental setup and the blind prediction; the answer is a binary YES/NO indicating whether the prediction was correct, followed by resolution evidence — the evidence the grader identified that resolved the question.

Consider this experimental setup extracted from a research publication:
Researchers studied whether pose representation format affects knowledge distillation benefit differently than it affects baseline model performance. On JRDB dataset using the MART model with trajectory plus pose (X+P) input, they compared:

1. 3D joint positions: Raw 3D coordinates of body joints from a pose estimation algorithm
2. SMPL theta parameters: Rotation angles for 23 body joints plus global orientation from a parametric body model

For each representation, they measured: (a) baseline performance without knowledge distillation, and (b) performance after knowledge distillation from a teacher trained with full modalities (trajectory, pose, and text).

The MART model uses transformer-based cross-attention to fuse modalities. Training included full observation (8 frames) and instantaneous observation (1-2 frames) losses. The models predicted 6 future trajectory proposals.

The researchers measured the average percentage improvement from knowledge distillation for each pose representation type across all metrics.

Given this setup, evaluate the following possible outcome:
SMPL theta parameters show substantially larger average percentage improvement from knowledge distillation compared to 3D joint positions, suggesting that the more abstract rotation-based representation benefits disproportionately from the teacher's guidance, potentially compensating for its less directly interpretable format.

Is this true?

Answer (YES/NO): YES